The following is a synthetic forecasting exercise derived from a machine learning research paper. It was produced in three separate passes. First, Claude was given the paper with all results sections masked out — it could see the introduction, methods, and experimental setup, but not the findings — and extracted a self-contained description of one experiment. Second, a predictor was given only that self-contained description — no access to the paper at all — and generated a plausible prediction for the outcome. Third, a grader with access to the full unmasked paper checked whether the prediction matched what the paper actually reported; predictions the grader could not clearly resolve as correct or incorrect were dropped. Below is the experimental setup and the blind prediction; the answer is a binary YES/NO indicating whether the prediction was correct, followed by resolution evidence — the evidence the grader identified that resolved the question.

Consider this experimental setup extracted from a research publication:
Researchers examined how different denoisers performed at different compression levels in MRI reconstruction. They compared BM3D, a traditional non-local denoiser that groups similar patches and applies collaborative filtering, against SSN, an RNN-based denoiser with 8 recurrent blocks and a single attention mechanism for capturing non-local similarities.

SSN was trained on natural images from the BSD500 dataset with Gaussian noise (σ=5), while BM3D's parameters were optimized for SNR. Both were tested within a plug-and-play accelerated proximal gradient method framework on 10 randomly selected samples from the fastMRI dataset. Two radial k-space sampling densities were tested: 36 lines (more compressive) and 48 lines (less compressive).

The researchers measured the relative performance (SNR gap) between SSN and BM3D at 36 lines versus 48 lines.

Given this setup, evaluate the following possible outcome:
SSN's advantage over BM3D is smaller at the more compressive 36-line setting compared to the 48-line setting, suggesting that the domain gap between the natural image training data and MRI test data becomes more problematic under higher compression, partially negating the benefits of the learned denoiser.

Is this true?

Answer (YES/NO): NO